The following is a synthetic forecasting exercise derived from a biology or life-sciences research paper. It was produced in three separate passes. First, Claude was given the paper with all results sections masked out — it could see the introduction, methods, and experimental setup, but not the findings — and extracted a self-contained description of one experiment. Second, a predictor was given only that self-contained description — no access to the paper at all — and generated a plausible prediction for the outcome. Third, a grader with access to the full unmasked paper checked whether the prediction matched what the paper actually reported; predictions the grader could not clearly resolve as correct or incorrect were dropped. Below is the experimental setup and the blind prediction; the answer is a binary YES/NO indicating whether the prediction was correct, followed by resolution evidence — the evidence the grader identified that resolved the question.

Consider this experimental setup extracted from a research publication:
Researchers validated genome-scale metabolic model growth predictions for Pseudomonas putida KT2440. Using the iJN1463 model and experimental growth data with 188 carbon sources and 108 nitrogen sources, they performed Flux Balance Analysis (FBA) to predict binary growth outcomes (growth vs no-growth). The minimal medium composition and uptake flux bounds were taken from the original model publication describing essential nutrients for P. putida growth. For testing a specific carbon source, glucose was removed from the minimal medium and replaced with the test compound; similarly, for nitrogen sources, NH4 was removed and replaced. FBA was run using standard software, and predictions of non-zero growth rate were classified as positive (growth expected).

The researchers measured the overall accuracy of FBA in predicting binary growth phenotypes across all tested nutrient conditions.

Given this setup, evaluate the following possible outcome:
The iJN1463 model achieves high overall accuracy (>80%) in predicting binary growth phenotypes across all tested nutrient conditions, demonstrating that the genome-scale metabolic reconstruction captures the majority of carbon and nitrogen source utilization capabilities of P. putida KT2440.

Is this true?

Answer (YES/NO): YES